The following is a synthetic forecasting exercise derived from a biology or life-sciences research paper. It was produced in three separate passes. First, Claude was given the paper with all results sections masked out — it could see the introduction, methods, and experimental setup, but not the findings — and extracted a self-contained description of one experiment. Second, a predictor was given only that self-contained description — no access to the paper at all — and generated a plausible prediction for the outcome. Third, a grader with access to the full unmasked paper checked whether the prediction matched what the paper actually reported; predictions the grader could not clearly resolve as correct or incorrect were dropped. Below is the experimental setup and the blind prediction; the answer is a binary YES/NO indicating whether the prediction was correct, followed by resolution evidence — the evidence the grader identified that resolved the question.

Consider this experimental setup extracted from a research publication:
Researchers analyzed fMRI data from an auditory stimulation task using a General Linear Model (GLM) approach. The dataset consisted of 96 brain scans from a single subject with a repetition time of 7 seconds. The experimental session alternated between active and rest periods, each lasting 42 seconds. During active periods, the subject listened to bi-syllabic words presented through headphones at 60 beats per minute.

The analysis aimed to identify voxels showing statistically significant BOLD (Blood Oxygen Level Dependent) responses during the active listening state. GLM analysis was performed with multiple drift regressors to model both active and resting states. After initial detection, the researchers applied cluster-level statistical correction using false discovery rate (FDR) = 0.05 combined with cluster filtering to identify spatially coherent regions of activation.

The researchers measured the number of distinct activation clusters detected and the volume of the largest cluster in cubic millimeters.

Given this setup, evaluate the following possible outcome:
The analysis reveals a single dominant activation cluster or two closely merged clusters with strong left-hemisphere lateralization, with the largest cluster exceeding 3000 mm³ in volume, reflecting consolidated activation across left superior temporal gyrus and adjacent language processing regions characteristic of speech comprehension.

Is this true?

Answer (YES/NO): NO